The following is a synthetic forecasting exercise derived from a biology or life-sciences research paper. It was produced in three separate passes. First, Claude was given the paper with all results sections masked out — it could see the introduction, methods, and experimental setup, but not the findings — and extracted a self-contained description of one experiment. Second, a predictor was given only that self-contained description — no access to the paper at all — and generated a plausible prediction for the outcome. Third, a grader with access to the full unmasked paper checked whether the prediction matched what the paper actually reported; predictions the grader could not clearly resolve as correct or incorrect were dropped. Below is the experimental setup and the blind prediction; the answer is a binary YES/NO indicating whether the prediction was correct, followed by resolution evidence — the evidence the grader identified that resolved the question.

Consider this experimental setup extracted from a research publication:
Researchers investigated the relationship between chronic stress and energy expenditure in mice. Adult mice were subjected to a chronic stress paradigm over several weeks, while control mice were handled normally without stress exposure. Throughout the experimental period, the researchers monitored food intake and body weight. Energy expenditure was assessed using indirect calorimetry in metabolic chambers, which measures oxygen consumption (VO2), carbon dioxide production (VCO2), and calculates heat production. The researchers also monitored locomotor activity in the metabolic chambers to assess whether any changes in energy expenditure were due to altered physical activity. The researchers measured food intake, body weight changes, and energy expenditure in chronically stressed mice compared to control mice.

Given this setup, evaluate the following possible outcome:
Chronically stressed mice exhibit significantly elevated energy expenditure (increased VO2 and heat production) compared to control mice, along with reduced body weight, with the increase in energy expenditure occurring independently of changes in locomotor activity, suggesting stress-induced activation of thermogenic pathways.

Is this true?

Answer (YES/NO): NO